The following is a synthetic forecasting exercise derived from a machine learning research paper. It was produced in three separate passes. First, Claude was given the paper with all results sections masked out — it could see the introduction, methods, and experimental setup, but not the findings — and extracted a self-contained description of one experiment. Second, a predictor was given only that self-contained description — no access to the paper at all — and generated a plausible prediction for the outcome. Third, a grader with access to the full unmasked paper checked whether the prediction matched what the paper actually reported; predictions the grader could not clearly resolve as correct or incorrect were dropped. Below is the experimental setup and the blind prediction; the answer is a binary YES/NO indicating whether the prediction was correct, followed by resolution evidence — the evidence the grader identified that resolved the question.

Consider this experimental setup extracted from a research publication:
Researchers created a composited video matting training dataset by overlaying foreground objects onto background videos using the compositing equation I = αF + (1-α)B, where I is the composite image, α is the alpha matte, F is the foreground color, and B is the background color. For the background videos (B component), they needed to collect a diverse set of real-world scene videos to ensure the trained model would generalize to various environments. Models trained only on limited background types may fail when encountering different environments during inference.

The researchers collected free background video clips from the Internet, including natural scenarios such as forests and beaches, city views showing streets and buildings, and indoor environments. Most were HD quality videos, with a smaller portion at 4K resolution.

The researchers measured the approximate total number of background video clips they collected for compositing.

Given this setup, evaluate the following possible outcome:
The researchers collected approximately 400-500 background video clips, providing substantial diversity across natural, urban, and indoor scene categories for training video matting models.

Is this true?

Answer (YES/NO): NO